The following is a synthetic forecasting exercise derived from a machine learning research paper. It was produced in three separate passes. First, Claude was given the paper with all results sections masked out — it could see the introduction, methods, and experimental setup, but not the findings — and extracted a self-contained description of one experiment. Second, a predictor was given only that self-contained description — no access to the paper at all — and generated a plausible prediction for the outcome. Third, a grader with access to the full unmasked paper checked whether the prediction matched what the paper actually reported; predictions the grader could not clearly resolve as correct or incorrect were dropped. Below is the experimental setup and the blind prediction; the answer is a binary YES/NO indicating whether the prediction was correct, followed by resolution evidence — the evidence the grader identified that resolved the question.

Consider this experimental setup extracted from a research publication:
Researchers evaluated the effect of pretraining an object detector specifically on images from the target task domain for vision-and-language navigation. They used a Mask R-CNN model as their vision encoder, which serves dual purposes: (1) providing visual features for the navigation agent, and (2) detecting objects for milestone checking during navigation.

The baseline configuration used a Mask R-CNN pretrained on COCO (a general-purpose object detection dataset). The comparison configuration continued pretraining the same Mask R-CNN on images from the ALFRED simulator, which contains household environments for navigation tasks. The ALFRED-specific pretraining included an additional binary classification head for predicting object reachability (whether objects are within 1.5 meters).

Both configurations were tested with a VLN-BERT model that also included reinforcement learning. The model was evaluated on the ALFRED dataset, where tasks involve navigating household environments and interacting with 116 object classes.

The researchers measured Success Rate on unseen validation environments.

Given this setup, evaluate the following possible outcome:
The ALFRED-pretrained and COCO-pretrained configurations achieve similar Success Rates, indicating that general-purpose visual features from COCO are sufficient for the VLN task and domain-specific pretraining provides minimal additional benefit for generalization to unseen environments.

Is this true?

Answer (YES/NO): NO